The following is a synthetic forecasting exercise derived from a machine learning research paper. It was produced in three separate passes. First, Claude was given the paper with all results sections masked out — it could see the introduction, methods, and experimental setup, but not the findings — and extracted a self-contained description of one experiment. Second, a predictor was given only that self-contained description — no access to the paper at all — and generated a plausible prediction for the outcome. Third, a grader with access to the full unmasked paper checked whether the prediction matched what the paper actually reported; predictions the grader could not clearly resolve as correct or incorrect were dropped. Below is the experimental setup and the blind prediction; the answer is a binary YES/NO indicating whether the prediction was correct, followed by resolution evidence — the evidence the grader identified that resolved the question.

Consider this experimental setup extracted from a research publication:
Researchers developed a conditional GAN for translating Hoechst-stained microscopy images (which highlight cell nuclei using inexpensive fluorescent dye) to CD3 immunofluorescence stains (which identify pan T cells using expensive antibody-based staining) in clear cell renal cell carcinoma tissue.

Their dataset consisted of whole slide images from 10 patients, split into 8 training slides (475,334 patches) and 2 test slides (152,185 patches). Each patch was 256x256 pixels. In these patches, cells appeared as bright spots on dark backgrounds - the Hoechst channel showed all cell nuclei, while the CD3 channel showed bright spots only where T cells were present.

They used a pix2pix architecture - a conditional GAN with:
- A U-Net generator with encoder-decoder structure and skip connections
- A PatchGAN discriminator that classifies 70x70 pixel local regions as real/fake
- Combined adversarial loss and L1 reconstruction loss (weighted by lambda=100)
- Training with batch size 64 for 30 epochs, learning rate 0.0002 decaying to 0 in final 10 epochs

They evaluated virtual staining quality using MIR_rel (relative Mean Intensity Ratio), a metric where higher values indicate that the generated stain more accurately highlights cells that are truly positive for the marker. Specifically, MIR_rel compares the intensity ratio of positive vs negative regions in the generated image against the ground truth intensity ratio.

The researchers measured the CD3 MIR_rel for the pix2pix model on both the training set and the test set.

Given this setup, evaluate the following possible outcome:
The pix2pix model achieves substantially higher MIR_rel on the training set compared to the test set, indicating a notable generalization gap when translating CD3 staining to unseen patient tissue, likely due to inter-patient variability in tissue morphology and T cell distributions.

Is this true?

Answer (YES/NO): NO